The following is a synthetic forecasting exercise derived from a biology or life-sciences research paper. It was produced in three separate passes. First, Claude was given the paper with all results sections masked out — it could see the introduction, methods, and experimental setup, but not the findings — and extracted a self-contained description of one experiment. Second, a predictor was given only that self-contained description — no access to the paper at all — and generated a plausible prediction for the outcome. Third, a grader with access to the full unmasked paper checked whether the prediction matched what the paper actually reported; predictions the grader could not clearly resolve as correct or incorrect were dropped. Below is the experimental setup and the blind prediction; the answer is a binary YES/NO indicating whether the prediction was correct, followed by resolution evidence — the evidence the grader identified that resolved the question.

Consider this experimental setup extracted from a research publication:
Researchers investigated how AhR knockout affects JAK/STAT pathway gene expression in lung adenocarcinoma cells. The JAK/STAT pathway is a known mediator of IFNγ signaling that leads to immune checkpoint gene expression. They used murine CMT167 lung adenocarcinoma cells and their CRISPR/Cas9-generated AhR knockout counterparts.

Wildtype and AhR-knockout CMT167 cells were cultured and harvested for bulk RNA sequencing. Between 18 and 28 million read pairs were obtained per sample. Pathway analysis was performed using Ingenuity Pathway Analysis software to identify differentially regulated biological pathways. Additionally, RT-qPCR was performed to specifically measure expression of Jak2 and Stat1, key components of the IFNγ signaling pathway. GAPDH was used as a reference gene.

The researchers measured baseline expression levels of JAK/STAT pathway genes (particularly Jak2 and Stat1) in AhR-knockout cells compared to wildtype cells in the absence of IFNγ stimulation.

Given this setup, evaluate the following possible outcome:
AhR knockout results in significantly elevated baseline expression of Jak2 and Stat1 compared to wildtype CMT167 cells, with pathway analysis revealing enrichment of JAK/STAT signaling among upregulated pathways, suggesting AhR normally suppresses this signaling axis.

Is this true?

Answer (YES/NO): NO